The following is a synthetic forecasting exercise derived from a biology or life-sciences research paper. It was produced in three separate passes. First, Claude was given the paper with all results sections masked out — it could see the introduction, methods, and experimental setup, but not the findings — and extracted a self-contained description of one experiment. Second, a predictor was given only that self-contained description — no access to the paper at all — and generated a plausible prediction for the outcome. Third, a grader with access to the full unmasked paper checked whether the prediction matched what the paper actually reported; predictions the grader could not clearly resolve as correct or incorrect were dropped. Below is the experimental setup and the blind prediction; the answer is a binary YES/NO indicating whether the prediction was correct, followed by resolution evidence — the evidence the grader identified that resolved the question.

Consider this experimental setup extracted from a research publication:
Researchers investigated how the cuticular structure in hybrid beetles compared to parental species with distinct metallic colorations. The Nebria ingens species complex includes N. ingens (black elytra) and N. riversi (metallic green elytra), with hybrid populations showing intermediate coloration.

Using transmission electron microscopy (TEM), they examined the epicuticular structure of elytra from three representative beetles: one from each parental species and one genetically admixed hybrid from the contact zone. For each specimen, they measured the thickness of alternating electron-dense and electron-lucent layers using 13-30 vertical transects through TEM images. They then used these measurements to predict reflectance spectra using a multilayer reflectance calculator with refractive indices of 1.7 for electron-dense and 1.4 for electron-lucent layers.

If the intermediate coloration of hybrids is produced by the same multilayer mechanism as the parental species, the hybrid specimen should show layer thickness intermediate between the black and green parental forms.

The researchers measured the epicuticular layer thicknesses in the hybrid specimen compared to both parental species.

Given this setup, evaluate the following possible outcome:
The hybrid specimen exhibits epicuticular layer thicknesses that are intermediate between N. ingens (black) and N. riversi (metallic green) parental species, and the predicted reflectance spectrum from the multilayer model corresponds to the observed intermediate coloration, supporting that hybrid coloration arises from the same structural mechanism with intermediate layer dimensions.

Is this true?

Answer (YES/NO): NO